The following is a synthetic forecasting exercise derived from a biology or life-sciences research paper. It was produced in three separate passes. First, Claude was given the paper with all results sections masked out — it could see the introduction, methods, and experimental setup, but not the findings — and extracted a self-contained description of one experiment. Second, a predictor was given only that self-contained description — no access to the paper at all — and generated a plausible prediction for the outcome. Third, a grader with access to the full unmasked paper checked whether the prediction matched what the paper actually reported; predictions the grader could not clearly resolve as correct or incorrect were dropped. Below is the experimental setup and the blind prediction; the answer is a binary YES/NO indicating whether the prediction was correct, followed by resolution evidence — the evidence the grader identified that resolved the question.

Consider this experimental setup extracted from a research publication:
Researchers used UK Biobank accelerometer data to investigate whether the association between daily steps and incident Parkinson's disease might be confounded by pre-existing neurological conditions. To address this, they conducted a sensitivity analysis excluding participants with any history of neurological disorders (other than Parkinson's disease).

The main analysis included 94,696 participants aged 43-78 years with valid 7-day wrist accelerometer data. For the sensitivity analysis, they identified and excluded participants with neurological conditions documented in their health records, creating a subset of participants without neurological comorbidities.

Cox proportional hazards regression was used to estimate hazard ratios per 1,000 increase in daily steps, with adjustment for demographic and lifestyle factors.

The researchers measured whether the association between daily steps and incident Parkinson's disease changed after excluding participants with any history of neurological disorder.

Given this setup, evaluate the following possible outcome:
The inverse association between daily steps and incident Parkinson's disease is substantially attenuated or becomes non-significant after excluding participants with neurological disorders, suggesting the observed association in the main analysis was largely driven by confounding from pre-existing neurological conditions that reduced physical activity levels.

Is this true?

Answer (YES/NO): NO